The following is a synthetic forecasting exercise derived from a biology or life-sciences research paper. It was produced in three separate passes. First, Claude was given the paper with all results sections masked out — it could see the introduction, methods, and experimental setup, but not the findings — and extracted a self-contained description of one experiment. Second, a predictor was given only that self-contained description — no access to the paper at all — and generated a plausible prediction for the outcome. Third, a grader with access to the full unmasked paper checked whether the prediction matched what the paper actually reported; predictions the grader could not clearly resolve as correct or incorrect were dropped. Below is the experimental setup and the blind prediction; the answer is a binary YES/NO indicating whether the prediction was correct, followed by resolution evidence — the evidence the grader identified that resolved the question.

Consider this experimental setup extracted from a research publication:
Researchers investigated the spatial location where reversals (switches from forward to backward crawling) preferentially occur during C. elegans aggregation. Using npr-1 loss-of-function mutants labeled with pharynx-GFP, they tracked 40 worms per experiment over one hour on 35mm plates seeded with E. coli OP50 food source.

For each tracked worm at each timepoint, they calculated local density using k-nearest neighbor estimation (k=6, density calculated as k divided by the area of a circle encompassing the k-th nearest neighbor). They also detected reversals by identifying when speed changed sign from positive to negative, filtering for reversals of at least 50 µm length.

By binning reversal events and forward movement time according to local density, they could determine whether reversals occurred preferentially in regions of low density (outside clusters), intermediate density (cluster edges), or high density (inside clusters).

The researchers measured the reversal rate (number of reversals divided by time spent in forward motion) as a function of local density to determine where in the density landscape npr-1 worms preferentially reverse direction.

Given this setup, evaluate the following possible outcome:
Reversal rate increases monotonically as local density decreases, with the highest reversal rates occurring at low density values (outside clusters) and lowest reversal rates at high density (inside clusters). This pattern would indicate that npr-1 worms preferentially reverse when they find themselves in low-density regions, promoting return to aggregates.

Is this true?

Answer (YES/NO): NO